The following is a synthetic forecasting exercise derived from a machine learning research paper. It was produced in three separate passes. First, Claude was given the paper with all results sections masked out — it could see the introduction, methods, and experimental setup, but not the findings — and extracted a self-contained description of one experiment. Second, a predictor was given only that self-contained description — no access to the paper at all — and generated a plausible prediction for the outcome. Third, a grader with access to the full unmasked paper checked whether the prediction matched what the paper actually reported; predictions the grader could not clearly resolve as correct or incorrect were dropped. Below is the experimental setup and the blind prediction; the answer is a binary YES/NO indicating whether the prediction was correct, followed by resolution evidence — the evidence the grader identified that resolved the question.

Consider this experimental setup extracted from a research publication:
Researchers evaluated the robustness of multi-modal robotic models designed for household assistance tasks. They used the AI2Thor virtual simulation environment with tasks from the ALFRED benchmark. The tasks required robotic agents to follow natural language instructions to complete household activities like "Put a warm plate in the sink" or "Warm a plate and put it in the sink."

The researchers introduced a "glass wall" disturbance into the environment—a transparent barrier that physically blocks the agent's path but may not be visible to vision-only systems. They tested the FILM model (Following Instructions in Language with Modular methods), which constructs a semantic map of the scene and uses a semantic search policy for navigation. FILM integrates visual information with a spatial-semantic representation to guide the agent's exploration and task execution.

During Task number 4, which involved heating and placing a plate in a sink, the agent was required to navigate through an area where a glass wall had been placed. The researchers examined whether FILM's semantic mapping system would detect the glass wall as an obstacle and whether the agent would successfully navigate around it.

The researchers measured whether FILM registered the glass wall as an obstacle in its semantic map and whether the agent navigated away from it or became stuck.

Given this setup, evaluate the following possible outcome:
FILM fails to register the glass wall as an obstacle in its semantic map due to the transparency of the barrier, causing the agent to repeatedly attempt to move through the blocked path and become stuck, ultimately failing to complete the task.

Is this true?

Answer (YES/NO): NO